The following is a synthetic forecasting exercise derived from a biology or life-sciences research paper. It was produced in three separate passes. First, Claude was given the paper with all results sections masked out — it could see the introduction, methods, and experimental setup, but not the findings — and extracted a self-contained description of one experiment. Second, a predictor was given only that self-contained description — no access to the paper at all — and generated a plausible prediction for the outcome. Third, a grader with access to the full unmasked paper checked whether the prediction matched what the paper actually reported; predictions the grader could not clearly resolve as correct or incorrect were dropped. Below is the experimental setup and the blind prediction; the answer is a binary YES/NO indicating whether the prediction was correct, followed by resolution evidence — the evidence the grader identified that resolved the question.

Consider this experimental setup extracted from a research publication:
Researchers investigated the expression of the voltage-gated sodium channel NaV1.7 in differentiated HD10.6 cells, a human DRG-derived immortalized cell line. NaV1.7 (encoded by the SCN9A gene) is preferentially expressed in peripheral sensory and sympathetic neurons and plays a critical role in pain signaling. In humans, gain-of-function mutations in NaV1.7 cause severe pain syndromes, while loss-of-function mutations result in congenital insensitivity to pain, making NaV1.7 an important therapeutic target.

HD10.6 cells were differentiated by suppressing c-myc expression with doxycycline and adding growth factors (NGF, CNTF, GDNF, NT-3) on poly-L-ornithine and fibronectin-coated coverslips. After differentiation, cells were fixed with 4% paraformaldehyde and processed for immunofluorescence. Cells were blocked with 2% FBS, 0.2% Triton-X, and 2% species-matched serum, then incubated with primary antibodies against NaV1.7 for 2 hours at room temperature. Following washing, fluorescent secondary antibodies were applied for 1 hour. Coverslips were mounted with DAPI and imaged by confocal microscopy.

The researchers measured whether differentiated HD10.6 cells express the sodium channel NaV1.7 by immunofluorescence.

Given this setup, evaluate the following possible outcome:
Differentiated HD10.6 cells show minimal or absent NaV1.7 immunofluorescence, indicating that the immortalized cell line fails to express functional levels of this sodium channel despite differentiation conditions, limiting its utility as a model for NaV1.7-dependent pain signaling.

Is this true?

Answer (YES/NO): NO